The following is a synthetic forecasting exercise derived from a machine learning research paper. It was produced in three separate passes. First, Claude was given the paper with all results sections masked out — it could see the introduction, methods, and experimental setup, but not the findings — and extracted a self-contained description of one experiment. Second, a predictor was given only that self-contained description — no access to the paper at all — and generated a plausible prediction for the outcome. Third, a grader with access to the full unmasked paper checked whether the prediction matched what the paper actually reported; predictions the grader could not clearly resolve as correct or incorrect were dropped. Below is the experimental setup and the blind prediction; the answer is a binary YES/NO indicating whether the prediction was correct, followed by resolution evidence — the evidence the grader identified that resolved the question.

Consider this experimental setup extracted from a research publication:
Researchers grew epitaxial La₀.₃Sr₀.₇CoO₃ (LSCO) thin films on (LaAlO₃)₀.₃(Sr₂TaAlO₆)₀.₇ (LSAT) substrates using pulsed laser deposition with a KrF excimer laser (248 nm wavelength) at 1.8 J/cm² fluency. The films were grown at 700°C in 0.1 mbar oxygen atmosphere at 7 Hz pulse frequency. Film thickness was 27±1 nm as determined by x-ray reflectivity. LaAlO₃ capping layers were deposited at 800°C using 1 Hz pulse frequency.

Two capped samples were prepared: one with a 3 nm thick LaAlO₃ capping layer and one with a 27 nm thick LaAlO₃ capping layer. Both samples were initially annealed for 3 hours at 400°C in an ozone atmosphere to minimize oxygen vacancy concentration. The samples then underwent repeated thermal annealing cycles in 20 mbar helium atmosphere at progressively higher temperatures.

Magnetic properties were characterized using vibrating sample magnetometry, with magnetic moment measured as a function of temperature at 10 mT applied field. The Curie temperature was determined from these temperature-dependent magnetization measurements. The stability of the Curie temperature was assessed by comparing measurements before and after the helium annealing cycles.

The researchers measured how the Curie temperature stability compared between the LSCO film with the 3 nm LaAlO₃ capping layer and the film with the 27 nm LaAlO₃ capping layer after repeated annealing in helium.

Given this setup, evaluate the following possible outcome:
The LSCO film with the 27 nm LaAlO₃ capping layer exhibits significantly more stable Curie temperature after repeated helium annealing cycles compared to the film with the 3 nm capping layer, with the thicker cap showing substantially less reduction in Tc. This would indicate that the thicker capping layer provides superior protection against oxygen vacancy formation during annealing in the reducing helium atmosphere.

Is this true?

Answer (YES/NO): NO